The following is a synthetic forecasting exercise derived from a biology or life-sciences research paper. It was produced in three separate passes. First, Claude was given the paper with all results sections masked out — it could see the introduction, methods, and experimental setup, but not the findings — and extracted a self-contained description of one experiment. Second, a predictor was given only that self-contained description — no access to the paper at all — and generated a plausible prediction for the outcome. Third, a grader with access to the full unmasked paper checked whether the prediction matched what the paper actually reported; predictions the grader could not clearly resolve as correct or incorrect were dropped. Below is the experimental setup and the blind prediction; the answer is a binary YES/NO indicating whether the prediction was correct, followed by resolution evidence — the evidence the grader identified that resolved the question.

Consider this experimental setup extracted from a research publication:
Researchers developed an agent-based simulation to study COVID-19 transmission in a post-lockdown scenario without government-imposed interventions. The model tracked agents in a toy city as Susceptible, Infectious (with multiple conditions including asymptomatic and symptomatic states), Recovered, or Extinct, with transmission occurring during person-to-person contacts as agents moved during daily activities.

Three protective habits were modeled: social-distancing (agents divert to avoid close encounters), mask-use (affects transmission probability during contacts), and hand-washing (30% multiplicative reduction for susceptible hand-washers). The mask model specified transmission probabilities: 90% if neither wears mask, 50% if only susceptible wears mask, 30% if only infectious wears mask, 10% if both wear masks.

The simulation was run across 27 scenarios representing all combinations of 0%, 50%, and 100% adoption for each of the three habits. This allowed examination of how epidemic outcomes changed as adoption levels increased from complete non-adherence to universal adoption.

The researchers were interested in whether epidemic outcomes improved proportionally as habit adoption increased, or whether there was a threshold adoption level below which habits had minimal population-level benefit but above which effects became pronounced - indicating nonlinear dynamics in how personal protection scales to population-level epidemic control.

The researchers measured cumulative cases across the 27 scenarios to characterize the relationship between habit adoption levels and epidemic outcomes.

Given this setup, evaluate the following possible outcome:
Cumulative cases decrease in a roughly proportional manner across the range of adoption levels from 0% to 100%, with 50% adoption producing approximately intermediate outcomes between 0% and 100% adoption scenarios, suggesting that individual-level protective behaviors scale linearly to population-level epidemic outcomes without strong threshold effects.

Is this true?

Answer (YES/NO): NO